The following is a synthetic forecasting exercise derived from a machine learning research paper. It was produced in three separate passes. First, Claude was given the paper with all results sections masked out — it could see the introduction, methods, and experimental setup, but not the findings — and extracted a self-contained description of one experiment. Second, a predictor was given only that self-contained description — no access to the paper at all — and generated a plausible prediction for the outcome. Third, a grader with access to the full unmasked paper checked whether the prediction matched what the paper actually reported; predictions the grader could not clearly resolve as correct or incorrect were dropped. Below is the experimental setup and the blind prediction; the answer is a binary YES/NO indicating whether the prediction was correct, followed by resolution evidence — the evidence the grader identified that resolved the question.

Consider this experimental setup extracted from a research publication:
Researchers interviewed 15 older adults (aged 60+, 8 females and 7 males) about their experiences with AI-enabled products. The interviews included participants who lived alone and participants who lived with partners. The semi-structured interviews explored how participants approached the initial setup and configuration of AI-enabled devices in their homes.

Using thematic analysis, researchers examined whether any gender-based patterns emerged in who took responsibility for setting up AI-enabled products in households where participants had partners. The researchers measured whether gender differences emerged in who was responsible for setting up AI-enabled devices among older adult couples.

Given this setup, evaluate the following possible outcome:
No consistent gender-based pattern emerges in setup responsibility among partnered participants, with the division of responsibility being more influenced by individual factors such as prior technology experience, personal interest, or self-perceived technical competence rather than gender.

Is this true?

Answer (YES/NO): NO